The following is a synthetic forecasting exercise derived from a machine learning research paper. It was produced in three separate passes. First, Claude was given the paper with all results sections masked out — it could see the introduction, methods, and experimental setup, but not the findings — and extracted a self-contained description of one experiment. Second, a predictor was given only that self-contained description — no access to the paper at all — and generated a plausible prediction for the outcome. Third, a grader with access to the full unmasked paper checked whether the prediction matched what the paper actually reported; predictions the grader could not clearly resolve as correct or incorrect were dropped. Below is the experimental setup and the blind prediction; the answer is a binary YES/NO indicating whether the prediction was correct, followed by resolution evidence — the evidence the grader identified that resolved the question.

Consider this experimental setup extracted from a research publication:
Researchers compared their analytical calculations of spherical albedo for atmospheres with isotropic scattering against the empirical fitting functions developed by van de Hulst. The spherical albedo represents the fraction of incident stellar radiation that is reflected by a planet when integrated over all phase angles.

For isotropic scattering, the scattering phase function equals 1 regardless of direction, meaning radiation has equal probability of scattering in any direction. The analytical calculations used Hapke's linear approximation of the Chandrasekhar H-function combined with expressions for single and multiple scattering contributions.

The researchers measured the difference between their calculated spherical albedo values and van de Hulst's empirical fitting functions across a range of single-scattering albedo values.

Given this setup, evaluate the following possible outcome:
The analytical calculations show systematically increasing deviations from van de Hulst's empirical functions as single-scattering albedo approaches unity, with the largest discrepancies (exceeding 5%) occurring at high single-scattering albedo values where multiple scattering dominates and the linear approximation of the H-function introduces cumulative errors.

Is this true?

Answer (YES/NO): NO